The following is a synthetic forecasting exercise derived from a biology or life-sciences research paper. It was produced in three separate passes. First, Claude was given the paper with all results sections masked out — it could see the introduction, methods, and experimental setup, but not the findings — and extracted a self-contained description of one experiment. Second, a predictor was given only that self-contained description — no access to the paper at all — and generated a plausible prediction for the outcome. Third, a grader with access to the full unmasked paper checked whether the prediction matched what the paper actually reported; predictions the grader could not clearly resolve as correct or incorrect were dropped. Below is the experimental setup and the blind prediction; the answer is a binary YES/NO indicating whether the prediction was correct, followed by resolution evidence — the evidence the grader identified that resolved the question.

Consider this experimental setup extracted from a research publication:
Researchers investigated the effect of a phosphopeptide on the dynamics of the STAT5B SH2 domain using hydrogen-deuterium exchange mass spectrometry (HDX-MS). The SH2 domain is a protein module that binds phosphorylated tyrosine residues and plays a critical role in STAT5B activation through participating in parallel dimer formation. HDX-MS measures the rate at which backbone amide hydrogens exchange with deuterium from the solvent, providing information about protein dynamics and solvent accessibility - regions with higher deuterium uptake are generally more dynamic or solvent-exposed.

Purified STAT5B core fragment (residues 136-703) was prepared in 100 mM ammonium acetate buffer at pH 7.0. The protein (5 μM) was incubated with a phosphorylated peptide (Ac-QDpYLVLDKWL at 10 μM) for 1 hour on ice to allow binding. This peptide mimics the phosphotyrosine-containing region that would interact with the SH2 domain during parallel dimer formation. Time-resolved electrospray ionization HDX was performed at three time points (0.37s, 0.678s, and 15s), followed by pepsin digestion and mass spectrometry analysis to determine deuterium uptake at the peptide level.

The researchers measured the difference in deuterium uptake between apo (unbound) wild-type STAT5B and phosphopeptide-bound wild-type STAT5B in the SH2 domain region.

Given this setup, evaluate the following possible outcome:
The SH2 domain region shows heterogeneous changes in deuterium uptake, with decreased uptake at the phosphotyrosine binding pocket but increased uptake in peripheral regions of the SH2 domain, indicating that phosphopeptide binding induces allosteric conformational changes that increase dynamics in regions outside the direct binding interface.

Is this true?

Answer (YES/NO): NO